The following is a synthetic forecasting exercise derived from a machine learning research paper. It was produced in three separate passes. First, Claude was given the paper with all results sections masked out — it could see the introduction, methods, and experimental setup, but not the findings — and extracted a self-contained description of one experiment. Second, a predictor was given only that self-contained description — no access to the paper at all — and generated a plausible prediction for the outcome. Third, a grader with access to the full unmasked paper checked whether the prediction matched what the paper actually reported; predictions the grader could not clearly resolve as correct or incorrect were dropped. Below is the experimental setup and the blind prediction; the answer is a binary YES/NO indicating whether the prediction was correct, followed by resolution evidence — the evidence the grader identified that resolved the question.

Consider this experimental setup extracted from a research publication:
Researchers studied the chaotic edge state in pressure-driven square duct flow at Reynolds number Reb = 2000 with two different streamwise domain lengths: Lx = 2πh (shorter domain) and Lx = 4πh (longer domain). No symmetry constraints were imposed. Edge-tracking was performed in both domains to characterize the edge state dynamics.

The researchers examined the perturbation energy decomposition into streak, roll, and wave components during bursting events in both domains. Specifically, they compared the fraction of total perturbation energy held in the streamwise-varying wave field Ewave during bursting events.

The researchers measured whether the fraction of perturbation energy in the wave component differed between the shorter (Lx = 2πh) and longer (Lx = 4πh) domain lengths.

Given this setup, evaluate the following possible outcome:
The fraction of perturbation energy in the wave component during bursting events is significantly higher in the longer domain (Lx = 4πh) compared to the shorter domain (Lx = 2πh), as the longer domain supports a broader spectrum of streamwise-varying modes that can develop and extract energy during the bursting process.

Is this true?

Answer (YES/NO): NO